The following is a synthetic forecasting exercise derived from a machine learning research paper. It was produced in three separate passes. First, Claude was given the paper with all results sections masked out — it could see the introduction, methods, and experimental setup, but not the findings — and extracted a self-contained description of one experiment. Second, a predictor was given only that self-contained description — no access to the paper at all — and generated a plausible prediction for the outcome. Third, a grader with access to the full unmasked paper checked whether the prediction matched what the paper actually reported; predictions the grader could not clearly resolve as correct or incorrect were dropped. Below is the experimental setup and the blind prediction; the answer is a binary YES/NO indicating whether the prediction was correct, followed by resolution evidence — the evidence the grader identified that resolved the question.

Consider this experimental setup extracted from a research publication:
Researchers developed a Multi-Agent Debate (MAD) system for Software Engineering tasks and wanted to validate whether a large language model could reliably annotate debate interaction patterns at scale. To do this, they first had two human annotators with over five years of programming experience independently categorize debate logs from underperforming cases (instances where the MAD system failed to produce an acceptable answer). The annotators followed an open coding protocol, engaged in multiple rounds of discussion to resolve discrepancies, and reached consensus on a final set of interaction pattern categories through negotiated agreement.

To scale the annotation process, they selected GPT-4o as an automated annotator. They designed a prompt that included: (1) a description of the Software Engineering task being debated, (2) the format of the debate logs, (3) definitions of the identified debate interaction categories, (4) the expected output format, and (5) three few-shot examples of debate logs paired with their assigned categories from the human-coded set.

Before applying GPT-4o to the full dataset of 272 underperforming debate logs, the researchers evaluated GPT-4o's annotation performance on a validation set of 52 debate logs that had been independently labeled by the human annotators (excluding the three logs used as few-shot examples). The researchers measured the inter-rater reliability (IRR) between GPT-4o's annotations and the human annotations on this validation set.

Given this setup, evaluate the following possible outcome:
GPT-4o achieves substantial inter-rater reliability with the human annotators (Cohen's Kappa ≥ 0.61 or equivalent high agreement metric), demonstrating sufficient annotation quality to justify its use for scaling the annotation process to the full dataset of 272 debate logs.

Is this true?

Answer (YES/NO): YES